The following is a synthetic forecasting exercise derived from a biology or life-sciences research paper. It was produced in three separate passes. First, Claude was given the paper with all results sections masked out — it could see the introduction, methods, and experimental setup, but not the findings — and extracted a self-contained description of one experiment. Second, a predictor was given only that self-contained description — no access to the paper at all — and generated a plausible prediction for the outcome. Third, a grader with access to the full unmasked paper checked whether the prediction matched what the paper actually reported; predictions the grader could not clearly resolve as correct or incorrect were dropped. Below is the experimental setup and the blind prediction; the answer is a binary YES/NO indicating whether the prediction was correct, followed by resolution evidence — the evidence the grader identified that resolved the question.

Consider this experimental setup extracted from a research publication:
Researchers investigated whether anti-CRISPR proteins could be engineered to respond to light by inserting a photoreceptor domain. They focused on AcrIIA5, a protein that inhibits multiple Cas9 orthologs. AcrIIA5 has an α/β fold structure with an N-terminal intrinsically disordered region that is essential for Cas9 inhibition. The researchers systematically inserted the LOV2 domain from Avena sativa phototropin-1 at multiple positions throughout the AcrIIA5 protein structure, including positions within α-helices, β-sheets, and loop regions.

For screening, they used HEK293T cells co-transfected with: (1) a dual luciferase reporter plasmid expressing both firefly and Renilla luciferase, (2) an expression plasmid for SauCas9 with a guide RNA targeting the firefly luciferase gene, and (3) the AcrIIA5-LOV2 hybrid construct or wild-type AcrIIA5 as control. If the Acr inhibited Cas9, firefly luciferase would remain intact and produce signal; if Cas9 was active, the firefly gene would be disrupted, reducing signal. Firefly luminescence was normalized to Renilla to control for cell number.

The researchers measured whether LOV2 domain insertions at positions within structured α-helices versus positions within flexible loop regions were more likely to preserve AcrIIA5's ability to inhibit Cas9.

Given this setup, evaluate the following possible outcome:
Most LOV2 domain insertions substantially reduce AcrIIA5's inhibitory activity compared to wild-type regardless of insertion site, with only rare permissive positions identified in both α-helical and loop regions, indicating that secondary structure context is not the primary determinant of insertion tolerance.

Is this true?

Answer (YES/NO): NO